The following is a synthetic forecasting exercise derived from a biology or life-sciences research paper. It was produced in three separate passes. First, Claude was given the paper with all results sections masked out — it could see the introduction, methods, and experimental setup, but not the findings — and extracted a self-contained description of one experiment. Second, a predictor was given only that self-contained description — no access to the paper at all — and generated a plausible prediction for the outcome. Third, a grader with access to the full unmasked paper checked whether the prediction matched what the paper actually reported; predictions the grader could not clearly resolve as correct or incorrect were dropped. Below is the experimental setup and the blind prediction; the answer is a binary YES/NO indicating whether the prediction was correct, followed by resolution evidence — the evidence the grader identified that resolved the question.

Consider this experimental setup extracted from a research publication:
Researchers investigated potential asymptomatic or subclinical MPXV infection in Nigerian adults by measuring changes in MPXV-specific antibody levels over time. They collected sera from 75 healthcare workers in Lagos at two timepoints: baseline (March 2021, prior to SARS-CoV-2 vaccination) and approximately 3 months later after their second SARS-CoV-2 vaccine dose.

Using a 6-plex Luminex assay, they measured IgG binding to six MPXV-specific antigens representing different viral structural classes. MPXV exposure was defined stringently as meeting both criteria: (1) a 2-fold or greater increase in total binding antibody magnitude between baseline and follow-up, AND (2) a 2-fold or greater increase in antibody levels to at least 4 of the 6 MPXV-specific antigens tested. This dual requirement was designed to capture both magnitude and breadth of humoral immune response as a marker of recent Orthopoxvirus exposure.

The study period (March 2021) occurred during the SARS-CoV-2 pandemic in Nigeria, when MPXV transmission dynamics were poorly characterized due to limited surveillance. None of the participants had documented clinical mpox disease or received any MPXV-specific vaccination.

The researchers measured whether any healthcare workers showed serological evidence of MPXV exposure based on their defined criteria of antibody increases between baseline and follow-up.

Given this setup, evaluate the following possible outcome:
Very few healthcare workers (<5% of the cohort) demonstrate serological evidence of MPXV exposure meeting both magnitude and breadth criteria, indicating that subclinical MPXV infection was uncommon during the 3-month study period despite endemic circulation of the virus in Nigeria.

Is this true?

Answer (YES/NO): YES